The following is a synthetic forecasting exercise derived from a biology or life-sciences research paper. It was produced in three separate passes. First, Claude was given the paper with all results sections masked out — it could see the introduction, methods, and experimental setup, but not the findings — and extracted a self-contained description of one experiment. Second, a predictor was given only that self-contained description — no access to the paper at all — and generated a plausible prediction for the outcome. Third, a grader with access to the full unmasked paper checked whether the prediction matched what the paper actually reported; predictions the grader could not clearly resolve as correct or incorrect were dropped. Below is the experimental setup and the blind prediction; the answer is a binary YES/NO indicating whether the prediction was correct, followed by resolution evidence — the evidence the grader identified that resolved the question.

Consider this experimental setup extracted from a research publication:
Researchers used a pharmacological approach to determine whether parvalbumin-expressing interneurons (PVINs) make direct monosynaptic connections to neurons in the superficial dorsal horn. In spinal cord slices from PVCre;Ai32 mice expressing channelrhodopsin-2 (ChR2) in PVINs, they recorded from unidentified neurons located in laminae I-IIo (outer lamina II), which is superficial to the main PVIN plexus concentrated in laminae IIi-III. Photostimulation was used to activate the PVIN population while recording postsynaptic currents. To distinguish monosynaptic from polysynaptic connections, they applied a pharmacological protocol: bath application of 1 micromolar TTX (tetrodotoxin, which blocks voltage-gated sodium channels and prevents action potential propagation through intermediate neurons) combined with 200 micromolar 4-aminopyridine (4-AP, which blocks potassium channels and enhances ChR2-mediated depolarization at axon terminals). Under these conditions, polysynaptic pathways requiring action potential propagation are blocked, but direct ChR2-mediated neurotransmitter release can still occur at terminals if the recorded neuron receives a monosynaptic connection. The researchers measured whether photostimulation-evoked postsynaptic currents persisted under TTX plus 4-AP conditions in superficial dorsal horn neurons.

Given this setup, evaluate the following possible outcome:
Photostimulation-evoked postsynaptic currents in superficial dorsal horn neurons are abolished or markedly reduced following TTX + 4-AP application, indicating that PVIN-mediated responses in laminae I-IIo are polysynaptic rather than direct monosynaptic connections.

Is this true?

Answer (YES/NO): NO